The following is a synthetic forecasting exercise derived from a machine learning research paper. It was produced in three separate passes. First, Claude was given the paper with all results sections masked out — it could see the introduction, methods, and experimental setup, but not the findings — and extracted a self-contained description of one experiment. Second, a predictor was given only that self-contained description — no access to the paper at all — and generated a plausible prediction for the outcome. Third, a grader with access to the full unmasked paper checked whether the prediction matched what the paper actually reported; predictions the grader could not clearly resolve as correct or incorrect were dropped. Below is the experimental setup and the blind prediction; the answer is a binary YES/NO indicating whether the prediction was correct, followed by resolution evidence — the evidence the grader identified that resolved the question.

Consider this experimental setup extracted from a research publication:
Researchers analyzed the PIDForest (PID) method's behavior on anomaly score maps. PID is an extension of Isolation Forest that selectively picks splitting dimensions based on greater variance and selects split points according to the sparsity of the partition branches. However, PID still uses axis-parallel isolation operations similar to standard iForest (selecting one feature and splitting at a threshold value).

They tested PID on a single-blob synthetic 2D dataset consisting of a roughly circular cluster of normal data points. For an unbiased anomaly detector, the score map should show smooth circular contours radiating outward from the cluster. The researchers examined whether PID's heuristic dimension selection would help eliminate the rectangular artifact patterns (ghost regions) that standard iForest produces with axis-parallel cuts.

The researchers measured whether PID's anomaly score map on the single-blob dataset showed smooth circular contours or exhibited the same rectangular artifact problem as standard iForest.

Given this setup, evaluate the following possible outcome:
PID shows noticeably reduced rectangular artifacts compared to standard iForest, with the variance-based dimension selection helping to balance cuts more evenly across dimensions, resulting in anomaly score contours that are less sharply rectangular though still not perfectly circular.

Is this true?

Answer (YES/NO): NO